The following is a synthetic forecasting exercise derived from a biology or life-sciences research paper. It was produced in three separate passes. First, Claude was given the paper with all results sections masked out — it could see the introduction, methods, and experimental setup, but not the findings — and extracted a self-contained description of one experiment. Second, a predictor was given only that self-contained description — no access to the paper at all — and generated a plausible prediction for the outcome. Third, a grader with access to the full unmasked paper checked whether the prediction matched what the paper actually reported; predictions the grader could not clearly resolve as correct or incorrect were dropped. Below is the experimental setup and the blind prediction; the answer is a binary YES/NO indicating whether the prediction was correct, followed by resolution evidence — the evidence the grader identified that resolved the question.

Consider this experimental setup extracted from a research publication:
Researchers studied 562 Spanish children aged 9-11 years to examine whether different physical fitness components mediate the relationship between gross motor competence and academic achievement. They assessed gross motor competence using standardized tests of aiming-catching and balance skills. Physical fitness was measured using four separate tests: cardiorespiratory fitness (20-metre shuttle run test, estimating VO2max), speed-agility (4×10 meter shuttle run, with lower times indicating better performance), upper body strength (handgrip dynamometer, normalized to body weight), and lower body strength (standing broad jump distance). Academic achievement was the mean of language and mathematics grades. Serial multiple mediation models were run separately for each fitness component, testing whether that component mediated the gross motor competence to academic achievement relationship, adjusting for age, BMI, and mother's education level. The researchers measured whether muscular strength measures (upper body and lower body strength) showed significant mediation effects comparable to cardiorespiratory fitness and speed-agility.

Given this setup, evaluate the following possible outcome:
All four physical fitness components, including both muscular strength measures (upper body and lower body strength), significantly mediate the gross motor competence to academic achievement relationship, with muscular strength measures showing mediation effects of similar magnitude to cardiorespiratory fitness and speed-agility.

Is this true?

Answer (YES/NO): NO